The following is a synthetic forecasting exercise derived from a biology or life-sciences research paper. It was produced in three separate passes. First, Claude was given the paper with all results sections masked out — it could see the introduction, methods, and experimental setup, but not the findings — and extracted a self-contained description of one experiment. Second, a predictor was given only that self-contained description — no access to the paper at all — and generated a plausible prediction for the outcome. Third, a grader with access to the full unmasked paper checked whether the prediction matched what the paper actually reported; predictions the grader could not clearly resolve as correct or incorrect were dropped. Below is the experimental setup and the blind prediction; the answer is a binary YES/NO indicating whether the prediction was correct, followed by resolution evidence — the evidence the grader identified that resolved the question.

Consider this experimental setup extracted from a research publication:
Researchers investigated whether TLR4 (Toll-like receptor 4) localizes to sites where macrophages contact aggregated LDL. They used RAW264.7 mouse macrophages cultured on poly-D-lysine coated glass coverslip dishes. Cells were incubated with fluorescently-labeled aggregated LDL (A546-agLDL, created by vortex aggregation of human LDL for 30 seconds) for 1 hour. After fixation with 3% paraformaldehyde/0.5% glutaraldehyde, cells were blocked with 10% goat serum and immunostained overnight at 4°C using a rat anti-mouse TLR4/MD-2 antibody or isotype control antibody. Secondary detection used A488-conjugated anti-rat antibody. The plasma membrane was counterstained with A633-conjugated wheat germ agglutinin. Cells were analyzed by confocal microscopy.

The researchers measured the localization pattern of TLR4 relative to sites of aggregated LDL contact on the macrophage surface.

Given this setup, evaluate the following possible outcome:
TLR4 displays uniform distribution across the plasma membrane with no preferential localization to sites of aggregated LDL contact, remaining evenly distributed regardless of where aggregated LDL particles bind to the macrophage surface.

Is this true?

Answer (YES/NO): NO